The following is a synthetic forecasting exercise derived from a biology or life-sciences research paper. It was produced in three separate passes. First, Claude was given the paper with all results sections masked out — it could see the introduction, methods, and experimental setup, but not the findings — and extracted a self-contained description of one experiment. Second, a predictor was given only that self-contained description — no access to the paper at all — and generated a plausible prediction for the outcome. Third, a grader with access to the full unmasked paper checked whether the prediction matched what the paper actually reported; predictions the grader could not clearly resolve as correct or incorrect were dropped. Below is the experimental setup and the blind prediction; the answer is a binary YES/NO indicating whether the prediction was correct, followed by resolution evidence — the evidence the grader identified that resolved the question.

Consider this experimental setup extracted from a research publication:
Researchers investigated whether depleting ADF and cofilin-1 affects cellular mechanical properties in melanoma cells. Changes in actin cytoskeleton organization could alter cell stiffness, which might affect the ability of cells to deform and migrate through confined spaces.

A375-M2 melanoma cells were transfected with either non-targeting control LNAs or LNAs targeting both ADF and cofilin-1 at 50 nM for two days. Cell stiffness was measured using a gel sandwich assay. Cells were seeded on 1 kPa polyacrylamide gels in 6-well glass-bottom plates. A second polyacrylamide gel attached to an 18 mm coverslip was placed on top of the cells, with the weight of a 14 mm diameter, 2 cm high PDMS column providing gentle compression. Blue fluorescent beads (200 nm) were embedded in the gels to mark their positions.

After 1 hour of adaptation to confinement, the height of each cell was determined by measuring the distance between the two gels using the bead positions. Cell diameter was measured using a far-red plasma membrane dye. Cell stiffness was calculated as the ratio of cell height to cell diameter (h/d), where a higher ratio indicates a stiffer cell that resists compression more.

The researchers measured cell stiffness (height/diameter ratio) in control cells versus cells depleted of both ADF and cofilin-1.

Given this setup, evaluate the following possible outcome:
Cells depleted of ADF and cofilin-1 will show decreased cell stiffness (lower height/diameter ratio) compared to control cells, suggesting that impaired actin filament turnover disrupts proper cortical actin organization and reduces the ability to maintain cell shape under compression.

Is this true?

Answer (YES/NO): YES